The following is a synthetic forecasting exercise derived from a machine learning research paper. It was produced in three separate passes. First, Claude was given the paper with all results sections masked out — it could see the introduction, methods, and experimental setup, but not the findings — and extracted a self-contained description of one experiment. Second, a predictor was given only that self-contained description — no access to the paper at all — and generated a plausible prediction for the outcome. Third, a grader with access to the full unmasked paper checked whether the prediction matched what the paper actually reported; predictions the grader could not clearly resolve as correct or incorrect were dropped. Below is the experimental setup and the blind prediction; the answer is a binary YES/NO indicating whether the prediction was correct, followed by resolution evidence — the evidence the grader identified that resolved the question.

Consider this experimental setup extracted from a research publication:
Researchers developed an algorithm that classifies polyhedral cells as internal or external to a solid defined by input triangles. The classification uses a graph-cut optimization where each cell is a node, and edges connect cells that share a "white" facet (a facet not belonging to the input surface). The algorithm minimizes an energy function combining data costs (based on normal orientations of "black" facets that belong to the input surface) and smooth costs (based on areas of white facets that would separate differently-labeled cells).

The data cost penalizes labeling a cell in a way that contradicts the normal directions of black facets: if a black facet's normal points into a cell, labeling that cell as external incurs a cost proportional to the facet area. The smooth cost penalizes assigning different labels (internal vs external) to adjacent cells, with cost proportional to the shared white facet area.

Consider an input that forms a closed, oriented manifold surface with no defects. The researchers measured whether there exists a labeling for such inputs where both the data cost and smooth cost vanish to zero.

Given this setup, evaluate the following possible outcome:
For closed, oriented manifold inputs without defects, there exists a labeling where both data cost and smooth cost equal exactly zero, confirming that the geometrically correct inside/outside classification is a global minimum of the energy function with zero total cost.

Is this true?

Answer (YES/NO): YES